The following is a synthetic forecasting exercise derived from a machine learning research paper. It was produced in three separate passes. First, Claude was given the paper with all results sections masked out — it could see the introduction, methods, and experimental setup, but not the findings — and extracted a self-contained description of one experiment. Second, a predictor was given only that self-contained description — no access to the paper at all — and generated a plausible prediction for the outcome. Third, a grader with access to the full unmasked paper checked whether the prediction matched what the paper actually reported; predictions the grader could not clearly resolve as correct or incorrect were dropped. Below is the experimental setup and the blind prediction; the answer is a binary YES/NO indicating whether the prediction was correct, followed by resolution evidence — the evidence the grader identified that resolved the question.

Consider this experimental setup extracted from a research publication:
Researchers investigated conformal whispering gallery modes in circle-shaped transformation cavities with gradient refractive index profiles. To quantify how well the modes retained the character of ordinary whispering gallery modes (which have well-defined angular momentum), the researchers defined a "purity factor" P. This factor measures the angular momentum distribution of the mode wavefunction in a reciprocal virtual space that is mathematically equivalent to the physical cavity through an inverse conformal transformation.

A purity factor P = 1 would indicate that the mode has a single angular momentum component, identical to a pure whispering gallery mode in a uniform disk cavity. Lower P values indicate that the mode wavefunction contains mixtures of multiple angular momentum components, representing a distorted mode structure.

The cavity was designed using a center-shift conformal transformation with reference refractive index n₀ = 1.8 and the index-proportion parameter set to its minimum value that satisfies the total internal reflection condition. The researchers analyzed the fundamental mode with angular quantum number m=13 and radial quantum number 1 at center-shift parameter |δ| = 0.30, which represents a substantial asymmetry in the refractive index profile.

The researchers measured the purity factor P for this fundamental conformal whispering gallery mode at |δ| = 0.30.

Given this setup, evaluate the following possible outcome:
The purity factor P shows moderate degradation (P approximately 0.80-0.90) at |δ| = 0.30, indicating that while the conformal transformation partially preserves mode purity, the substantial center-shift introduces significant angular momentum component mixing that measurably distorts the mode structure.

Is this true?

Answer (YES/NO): NO